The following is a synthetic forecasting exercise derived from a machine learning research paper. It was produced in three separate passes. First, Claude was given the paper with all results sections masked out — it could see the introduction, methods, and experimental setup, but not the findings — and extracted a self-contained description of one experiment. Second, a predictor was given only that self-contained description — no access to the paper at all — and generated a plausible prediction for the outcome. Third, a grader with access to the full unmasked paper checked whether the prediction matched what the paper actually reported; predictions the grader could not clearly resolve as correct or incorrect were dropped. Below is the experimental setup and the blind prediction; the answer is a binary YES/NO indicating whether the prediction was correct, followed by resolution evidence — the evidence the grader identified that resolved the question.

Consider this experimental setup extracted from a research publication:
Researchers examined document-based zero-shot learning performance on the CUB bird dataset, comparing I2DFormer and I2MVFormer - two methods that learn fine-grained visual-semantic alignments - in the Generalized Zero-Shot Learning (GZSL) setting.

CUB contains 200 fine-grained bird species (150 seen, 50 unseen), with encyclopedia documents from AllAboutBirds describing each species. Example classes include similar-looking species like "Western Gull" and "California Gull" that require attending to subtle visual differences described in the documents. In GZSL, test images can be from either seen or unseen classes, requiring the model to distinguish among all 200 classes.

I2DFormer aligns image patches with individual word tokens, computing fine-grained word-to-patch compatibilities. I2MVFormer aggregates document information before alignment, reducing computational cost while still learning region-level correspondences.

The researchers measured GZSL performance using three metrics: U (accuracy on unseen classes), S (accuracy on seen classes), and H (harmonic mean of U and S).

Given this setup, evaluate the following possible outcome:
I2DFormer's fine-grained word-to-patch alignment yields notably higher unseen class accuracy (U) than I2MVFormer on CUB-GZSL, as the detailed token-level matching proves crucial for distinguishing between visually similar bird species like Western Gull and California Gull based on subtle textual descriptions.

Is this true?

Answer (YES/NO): NO